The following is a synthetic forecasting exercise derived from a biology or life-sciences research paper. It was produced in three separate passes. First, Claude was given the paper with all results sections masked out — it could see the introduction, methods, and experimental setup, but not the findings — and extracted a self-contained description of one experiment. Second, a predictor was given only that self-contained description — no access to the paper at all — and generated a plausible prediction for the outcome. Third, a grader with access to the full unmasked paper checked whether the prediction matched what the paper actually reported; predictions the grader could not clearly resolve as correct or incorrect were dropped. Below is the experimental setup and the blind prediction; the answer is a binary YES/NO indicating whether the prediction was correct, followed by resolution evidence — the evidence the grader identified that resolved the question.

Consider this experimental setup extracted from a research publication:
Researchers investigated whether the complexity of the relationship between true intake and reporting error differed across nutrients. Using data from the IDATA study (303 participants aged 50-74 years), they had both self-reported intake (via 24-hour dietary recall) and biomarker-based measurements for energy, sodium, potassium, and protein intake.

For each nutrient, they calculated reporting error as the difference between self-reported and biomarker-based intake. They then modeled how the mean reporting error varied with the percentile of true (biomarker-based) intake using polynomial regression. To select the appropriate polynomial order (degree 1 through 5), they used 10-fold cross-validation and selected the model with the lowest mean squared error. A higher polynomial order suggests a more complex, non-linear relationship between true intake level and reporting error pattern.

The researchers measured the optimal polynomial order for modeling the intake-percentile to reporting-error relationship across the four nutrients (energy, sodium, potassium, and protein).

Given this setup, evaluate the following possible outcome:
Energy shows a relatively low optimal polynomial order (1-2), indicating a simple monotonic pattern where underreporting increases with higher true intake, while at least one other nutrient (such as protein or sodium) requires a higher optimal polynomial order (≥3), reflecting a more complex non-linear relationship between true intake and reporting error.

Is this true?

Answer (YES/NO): YES